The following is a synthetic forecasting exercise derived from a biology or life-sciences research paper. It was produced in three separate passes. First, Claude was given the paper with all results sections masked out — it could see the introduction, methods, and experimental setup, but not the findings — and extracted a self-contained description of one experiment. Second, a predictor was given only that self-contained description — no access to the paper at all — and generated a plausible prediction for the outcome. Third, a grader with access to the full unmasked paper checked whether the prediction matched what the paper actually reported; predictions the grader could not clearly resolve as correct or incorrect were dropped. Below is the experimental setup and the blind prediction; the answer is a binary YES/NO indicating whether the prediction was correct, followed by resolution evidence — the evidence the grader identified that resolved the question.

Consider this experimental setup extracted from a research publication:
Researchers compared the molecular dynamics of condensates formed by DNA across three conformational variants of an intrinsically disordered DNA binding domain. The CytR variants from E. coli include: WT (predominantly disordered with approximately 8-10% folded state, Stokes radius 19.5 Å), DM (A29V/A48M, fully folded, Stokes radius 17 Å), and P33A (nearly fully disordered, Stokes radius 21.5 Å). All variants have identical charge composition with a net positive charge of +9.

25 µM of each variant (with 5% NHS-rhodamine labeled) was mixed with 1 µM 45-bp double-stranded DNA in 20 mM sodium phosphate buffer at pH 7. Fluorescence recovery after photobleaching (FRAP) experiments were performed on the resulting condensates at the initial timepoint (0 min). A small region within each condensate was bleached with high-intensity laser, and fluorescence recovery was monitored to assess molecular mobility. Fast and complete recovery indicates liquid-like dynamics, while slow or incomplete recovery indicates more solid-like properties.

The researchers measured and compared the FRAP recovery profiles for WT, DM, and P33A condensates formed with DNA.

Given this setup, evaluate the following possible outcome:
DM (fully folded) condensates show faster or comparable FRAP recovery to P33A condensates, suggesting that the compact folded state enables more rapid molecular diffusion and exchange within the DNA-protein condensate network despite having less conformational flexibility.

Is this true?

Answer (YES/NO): NO